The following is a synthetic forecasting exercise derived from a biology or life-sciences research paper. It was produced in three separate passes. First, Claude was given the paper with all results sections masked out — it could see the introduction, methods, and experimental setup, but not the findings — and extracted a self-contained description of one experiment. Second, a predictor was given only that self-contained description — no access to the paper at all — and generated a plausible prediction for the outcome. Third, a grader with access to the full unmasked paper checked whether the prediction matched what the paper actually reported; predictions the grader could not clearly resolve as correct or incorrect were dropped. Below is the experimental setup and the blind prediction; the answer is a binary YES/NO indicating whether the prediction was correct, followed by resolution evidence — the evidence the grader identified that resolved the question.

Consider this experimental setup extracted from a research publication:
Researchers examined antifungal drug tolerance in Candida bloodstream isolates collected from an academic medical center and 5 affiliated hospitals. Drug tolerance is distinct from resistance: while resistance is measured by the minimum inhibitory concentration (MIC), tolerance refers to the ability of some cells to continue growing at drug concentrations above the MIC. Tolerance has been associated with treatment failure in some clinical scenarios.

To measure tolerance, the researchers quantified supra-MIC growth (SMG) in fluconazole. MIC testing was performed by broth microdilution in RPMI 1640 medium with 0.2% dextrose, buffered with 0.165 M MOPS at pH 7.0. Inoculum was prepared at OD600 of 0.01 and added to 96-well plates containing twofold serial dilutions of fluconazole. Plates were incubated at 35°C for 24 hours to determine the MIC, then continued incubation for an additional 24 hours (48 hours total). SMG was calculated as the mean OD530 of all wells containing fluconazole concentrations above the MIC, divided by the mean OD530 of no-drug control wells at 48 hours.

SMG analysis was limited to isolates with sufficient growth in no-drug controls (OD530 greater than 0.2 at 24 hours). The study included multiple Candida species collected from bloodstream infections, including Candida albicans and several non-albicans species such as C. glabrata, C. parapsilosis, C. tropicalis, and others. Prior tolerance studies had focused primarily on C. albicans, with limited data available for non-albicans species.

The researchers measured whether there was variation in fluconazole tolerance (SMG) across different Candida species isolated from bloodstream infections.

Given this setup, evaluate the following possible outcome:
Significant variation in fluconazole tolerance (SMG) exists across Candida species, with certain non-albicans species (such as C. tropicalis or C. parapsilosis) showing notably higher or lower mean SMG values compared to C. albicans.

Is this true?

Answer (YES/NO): NO